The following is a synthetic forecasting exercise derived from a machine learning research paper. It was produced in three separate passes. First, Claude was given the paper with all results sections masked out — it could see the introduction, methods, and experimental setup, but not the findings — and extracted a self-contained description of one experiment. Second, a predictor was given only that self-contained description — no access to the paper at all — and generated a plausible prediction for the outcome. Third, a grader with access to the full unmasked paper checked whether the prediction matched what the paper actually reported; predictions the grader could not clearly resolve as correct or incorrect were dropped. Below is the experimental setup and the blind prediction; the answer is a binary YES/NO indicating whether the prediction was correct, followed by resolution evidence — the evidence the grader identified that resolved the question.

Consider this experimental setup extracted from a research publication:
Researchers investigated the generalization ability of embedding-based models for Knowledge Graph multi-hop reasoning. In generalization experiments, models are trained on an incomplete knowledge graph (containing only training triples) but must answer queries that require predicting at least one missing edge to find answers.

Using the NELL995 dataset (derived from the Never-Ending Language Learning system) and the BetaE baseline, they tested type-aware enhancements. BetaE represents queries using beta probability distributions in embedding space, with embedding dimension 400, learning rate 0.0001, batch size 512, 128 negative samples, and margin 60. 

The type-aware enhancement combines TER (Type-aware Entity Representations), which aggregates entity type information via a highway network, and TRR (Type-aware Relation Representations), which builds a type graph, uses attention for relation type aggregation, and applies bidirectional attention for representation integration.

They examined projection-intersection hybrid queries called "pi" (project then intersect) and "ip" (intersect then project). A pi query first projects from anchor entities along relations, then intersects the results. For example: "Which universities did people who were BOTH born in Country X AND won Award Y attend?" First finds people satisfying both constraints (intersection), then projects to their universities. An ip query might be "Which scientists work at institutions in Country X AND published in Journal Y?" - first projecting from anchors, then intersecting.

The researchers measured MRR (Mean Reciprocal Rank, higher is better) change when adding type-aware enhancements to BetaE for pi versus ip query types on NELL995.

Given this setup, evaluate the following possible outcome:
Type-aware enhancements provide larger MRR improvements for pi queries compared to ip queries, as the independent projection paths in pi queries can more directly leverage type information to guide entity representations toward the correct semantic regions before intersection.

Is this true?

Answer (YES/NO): NO